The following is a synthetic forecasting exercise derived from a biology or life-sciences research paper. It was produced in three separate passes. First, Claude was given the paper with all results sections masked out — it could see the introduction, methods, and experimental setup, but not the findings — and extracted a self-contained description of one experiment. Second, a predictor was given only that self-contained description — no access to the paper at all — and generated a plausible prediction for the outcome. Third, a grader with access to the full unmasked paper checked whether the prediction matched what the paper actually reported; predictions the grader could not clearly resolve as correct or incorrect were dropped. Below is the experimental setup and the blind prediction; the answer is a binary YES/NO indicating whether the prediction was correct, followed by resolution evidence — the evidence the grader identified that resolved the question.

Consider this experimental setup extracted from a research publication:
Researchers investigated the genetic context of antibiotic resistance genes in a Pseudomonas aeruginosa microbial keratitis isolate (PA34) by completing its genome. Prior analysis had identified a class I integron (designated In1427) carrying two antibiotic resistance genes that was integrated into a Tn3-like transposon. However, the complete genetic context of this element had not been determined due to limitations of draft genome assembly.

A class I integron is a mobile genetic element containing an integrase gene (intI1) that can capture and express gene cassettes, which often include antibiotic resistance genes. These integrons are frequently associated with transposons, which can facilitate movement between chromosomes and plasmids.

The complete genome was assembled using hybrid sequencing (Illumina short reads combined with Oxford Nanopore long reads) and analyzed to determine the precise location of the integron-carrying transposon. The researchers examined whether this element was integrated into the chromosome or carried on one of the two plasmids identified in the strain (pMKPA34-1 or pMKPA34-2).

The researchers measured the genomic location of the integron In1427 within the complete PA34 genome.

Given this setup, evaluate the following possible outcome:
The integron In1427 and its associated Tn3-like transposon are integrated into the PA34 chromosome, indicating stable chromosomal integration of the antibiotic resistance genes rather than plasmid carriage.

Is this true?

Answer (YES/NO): NO